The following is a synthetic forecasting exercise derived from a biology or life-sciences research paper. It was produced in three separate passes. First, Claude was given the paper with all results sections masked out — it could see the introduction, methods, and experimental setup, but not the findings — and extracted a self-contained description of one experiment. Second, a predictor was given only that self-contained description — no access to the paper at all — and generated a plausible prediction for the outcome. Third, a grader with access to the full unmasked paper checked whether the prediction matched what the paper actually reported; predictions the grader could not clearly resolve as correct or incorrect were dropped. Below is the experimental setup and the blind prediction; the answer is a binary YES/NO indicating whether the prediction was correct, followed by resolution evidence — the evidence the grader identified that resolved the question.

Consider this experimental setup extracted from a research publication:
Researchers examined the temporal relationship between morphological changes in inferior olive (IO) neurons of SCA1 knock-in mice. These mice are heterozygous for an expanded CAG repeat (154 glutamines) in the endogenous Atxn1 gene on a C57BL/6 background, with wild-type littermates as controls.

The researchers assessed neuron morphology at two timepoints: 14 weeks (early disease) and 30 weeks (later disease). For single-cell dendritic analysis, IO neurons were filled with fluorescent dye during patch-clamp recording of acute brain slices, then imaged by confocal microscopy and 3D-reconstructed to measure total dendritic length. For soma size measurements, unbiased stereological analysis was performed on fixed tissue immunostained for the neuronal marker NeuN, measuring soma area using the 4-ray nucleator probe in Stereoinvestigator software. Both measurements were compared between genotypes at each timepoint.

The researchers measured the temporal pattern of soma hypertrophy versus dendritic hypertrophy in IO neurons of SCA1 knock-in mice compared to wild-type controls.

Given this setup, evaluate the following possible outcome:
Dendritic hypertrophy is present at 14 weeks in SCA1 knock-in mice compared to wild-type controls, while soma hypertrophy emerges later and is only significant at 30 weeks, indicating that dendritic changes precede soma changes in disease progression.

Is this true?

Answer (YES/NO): YES